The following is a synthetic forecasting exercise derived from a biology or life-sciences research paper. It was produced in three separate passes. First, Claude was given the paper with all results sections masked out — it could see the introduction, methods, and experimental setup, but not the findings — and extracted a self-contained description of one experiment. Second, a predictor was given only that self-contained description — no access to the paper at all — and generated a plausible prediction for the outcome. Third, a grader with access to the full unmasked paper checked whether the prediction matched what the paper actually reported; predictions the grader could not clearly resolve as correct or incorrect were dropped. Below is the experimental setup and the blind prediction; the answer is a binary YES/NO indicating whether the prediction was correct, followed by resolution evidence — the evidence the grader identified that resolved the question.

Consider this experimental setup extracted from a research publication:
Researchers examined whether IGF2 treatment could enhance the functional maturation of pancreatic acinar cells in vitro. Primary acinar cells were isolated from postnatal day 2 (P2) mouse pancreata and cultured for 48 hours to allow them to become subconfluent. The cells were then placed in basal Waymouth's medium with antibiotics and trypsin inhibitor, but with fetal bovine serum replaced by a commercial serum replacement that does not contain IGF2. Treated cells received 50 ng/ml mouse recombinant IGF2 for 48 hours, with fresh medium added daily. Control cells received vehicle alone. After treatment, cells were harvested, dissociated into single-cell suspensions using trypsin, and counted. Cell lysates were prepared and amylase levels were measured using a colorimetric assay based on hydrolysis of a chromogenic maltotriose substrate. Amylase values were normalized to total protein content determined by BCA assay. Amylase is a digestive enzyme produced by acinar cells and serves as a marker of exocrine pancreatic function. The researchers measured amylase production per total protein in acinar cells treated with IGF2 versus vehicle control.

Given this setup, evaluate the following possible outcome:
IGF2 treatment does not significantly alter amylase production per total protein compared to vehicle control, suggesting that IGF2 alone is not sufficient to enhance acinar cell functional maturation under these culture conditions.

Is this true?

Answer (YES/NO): NO